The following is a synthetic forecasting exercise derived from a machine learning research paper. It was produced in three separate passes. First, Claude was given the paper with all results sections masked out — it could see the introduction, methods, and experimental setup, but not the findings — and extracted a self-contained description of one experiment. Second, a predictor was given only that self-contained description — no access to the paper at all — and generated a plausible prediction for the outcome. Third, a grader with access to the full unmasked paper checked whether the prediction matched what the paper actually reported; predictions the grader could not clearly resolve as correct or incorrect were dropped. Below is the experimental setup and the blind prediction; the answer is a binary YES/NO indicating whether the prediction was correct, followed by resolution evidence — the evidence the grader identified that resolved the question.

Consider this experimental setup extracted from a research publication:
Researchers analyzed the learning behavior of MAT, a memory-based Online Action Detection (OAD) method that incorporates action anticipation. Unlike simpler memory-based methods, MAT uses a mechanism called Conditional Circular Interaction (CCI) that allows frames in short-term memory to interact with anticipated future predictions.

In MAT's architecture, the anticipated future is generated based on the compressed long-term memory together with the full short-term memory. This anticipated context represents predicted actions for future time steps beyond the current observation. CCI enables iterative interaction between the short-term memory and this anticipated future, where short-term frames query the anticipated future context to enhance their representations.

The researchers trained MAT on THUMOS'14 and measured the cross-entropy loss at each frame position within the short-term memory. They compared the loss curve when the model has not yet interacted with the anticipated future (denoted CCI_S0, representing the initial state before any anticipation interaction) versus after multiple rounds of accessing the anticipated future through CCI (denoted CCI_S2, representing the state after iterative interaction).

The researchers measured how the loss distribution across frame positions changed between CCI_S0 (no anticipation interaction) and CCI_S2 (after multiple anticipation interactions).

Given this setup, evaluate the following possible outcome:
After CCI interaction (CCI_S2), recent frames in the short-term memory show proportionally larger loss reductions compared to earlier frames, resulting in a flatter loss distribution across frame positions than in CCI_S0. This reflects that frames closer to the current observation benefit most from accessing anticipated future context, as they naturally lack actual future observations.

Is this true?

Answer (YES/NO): NO